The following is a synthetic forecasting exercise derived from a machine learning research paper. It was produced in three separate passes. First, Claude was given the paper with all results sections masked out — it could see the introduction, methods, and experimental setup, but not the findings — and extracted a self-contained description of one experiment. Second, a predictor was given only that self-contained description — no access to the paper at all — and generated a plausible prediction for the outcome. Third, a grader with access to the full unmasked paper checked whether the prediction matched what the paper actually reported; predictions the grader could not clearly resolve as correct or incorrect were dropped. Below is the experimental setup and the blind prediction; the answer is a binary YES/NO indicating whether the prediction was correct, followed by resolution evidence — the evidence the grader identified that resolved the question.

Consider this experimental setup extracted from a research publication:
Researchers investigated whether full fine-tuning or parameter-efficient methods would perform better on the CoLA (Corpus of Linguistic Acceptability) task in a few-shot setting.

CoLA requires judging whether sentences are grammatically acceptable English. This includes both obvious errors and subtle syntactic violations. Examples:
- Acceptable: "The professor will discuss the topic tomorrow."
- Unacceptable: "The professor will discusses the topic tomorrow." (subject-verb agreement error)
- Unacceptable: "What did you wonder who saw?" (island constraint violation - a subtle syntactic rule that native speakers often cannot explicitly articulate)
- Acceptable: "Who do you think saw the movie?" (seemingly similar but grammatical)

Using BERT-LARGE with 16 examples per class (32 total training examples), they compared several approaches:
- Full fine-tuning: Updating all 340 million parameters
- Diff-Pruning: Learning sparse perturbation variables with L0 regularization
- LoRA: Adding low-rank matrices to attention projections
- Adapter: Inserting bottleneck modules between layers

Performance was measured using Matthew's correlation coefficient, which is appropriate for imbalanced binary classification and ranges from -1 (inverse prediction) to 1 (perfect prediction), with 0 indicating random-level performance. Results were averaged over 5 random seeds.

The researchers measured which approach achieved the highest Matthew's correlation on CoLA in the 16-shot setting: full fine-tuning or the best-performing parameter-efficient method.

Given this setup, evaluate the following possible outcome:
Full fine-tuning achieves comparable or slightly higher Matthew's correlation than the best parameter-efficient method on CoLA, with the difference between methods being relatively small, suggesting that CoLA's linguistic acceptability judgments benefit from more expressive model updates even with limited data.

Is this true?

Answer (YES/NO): YES